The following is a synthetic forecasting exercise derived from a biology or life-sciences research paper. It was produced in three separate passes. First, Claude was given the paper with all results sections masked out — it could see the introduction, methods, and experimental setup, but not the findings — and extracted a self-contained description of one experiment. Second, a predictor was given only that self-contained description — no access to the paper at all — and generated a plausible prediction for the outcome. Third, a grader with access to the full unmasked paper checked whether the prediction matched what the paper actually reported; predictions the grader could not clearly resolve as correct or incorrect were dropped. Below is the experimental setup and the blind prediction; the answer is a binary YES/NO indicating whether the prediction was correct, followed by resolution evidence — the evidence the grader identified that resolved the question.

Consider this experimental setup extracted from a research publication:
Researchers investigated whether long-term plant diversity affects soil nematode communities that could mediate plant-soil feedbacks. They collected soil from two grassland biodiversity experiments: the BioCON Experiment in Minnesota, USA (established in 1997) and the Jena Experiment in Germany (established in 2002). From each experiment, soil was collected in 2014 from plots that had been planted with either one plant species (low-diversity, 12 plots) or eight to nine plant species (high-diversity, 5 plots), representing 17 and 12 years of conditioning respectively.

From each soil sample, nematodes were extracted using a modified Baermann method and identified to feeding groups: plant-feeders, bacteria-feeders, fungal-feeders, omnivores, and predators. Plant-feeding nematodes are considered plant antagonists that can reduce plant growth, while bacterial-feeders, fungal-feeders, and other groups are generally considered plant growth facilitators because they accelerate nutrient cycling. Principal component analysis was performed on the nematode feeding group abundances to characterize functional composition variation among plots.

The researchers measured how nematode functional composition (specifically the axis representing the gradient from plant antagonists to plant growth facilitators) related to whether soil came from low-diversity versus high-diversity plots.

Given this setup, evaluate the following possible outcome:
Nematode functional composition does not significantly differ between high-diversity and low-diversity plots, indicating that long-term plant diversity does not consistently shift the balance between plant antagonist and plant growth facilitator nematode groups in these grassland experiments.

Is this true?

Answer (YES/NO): YES